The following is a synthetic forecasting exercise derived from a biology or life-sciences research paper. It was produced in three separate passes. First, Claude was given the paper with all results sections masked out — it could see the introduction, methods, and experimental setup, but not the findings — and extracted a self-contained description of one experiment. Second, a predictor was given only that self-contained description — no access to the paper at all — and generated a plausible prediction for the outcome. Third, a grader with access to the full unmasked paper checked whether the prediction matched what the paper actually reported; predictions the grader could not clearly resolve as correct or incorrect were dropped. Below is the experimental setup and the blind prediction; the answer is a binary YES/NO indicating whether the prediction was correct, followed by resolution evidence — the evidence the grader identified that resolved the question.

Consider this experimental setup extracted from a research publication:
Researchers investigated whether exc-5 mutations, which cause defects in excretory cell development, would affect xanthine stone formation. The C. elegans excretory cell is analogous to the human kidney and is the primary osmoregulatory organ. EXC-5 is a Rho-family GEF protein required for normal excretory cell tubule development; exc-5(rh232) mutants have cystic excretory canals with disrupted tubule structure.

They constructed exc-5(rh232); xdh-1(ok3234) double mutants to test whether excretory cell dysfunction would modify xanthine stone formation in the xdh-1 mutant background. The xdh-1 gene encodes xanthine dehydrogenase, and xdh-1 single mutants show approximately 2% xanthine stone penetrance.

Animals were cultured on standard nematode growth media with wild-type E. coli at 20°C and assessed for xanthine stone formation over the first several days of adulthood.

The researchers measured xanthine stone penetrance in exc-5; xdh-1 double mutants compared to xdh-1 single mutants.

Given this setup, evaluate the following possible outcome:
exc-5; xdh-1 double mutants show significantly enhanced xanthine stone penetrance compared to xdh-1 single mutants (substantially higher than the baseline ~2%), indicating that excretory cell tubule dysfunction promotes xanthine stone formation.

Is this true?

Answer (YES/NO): YES